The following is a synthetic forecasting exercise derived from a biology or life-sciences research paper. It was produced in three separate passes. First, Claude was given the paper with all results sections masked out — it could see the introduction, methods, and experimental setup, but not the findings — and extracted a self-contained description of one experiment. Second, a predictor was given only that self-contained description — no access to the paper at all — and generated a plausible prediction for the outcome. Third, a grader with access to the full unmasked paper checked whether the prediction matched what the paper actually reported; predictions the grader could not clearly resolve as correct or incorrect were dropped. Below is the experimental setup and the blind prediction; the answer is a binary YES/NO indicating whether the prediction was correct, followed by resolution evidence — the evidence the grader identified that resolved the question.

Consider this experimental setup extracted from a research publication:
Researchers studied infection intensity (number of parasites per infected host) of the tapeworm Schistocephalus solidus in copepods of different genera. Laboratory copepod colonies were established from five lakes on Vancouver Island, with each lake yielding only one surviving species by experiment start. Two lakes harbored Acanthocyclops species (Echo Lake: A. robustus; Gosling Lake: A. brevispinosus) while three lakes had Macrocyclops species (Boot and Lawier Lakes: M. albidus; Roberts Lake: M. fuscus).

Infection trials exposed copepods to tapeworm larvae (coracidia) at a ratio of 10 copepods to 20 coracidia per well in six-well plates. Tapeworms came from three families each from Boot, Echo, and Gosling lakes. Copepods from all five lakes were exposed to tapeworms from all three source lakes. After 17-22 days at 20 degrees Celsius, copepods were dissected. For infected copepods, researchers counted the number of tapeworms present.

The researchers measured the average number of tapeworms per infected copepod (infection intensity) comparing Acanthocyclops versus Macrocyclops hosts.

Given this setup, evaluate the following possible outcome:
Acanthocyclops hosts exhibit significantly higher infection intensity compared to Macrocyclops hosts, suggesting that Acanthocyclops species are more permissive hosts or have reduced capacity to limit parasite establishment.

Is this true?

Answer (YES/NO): YES